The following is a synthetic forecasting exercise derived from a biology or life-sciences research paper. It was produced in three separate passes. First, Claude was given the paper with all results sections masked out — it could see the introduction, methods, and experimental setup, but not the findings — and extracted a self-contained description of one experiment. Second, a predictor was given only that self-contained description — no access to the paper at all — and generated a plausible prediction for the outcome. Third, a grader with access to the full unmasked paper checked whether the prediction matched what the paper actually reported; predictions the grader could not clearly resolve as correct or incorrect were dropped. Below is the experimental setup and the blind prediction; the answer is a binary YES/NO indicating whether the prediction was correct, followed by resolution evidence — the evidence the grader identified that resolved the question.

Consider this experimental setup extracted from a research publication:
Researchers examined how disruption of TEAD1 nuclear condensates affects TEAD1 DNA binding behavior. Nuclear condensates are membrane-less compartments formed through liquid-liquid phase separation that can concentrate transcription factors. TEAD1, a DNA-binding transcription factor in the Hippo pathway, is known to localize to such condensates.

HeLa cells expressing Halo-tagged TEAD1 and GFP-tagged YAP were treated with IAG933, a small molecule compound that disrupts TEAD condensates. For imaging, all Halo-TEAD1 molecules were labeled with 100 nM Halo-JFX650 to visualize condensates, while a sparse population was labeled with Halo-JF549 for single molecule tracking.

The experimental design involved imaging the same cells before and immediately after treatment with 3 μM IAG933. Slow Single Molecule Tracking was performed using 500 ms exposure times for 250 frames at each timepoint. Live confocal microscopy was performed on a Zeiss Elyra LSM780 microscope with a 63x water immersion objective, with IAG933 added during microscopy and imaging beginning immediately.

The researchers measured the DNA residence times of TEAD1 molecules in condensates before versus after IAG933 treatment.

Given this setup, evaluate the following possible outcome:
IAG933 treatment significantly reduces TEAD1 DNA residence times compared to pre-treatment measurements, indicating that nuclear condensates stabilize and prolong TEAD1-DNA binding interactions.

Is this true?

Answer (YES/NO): NO